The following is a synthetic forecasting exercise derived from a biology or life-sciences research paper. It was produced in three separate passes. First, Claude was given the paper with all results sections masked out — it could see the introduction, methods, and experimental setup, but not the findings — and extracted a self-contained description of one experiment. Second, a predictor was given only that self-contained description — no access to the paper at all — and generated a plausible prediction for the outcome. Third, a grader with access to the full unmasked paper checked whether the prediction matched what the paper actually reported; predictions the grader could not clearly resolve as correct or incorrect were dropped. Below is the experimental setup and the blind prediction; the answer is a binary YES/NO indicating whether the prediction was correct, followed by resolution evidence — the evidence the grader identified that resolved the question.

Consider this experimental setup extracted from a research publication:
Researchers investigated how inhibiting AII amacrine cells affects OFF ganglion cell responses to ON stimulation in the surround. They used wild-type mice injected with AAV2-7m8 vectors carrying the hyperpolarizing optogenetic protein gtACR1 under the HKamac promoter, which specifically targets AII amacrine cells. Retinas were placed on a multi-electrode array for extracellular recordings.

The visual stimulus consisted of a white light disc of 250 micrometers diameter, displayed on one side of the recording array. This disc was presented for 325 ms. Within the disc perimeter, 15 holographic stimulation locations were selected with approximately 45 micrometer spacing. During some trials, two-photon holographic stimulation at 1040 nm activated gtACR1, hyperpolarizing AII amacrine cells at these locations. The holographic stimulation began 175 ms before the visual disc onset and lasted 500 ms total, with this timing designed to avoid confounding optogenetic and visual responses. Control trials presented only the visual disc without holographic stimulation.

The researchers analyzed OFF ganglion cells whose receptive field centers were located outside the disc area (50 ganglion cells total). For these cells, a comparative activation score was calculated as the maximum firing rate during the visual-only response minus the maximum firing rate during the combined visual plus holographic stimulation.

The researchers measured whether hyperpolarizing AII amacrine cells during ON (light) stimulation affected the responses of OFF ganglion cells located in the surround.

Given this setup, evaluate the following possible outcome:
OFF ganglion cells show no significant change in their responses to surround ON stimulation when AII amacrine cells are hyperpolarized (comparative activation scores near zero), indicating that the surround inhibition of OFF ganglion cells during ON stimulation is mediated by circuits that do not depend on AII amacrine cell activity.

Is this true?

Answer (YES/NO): NO